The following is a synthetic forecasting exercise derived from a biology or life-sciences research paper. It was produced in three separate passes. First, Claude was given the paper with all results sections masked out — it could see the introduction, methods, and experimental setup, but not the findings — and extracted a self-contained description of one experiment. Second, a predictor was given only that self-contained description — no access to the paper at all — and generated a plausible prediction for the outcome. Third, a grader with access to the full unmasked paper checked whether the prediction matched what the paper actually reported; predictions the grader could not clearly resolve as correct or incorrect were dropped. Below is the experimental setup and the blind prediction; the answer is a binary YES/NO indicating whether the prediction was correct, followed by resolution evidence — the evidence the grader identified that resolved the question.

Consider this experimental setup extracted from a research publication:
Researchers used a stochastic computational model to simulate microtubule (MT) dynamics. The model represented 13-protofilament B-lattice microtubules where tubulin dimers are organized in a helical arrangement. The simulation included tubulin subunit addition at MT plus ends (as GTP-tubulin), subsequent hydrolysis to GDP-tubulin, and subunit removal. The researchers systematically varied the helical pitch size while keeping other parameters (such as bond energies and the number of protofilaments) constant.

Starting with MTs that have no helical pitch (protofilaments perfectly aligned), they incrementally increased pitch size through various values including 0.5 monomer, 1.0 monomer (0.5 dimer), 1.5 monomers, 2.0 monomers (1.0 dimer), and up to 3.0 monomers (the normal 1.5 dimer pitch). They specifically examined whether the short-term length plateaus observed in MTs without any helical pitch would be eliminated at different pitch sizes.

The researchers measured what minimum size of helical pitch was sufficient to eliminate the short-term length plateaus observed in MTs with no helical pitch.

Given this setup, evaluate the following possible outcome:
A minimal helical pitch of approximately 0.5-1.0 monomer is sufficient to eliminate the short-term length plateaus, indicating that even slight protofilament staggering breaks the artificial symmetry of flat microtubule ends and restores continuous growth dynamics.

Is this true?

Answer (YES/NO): NO